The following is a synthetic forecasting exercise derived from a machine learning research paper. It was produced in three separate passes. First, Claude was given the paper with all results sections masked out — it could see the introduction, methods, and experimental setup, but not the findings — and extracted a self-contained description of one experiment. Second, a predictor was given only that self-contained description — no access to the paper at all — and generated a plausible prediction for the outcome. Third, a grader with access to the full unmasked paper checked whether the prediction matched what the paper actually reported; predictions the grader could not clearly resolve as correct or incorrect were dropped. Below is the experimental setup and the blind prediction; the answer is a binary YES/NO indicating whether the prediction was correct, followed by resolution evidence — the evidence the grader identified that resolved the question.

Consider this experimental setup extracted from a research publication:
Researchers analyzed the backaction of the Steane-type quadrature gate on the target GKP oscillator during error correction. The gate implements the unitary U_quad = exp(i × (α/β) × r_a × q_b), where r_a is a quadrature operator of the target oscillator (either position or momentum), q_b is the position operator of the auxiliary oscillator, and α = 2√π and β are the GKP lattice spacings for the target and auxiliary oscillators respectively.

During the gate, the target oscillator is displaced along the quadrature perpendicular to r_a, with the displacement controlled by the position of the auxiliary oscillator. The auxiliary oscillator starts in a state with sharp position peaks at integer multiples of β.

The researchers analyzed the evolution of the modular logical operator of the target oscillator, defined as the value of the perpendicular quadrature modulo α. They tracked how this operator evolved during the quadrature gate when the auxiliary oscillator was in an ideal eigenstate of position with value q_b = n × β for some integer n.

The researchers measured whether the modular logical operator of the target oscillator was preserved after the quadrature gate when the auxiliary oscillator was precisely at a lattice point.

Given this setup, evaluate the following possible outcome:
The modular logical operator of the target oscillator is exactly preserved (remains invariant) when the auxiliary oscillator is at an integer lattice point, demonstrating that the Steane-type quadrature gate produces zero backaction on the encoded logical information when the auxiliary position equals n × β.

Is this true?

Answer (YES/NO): YES